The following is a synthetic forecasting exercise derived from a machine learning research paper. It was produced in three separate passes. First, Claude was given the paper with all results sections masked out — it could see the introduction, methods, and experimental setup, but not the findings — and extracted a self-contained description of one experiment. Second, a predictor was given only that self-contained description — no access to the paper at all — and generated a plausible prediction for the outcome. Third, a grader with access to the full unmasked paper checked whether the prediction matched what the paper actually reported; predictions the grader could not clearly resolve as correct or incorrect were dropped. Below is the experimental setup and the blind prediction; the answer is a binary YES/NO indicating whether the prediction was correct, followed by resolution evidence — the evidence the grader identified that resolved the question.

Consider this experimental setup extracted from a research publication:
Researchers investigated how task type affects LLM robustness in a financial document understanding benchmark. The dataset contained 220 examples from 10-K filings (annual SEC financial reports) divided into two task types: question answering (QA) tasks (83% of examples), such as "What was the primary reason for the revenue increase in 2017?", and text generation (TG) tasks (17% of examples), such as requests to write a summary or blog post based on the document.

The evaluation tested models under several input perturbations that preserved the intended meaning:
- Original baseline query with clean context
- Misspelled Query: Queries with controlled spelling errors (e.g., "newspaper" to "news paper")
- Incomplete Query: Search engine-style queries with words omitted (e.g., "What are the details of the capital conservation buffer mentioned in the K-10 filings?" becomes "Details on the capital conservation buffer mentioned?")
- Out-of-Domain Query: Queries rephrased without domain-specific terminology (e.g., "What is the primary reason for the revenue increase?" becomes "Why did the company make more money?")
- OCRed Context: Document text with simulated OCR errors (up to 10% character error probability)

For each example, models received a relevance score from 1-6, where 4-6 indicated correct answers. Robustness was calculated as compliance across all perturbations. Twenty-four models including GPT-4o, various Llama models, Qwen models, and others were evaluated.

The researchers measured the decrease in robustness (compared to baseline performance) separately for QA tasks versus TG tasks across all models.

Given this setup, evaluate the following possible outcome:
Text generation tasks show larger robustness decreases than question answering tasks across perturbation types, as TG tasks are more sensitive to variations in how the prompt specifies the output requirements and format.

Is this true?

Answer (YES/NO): YES